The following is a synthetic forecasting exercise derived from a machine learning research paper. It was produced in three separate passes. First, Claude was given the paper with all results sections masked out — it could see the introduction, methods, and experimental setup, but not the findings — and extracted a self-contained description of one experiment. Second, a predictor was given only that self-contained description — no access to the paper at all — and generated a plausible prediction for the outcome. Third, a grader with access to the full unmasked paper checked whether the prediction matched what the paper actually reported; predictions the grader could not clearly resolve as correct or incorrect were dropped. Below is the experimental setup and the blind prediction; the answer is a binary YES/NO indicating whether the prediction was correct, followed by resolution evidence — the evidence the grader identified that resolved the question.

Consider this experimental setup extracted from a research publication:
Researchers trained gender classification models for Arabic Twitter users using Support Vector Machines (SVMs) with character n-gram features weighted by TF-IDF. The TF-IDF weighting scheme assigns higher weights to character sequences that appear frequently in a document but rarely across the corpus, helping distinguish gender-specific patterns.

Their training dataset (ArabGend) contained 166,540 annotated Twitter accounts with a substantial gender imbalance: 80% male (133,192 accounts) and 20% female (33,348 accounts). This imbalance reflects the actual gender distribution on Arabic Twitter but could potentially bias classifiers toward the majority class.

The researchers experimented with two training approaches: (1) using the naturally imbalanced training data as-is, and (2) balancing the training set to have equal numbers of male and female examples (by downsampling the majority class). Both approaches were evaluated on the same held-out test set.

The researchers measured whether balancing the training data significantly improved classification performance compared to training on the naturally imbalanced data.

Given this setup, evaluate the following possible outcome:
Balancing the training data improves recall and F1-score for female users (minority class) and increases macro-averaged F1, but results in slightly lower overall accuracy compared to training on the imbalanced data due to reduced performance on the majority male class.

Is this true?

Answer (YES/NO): NO